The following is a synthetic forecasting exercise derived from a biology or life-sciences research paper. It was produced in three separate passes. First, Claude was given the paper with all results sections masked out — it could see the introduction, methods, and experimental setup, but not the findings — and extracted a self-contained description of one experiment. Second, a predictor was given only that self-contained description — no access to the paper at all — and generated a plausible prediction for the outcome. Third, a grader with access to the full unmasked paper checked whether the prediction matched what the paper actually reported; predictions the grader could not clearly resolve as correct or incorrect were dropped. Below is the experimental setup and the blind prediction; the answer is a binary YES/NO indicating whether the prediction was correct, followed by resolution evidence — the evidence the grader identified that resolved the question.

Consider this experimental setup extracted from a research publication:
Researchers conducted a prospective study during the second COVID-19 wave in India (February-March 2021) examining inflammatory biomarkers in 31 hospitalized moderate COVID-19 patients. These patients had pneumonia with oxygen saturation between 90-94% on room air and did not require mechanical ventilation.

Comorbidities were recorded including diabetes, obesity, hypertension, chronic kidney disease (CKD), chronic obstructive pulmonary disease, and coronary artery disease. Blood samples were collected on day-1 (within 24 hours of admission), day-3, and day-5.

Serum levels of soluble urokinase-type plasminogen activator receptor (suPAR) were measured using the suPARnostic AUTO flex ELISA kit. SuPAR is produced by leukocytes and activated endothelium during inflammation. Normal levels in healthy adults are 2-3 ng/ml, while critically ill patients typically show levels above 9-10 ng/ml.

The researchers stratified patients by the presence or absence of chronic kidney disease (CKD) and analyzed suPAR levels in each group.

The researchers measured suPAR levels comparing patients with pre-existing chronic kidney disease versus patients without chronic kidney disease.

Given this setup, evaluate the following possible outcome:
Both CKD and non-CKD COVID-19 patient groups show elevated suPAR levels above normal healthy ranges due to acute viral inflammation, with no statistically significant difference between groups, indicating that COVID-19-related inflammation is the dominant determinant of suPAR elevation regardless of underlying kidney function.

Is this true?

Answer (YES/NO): NO